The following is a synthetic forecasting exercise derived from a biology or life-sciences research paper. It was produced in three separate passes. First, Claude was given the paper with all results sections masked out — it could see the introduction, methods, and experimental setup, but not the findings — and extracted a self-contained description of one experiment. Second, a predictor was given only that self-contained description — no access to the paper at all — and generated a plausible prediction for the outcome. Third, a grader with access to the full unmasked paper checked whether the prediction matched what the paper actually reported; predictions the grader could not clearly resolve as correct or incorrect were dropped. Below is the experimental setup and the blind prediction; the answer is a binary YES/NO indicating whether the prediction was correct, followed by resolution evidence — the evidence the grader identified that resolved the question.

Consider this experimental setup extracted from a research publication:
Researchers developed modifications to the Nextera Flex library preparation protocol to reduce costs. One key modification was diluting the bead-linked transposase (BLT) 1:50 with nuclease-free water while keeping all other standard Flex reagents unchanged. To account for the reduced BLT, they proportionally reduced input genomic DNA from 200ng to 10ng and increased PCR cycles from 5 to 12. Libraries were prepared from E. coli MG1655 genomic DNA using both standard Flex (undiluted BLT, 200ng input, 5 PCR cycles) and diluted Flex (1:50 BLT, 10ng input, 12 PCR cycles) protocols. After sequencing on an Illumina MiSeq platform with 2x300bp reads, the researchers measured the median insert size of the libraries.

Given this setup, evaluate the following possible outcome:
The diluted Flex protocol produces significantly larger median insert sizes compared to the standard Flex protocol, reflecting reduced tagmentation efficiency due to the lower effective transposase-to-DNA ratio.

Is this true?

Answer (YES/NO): NO